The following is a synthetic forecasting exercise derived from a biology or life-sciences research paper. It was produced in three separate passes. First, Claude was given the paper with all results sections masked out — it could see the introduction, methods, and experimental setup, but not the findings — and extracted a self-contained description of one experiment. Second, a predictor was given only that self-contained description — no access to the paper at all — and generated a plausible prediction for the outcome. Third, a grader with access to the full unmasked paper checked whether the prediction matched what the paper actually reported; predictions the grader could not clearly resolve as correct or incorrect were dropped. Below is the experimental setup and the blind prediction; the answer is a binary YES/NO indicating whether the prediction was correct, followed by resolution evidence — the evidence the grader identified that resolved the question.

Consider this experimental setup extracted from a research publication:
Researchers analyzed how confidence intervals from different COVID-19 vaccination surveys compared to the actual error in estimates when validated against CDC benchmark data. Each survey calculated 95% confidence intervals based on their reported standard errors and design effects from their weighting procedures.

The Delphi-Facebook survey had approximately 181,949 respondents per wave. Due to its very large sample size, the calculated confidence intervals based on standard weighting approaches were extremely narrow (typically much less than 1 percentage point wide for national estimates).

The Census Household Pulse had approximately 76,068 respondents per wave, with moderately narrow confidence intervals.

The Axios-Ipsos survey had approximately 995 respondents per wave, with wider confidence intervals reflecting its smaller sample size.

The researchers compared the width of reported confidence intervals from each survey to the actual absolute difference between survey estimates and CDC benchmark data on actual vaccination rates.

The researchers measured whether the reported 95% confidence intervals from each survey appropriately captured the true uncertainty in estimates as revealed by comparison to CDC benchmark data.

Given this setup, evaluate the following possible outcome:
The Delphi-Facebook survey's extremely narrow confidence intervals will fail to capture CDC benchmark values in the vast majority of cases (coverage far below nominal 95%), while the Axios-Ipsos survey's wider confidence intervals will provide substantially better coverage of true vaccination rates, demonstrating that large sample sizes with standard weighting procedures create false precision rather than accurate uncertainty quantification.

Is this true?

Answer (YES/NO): YES